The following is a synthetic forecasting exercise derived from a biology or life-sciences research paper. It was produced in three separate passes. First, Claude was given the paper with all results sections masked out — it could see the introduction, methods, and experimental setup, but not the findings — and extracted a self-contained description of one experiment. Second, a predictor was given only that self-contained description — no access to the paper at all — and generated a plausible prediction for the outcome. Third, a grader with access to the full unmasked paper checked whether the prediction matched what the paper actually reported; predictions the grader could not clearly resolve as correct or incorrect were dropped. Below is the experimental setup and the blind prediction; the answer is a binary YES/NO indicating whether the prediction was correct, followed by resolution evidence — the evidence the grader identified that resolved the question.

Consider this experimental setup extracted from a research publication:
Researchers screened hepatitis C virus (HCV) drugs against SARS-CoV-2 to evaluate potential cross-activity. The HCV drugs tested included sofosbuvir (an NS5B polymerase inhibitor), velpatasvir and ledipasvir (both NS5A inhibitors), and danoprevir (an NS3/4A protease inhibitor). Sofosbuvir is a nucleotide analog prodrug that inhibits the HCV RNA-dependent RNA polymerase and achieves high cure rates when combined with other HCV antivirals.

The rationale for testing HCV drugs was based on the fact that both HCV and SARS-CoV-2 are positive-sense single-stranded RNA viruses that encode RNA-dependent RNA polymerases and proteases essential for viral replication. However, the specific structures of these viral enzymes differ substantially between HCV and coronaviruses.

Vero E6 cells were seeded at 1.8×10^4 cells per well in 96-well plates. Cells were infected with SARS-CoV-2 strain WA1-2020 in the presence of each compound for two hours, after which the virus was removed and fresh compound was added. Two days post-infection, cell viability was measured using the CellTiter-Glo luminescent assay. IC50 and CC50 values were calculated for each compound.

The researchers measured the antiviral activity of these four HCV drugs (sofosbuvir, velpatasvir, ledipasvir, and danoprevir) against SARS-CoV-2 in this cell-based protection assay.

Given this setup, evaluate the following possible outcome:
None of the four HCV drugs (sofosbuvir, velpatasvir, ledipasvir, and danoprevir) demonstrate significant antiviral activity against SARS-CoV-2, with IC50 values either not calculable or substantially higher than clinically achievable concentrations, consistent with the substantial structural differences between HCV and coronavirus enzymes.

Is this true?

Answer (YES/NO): YES